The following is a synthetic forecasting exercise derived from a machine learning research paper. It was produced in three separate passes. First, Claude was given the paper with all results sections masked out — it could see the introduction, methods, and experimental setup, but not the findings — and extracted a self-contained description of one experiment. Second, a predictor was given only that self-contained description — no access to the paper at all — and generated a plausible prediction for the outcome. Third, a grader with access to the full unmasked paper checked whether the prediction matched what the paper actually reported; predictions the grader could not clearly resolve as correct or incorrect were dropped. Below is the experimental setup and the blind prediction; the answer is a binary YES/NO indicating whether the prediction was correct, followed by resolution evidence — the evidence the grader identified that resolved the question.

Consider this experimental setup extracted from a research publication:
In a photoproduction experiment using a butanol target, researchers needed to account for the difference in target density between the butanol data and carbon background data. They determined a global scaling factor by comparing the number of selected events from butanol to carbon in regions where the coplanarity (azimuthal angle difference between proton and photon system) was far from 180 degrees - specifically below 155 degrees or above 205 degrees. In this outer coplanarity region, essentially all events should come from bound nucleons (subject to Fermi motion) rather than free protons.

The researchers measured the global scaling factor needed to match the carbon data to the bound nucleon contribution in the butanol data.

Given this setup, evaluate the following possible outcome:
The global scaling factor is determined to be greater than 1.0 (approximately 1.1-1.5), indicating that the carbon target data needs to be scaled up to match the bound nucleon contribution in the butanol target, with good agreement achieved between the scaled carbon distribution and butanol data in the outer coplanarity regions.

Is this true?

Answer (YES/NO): NO